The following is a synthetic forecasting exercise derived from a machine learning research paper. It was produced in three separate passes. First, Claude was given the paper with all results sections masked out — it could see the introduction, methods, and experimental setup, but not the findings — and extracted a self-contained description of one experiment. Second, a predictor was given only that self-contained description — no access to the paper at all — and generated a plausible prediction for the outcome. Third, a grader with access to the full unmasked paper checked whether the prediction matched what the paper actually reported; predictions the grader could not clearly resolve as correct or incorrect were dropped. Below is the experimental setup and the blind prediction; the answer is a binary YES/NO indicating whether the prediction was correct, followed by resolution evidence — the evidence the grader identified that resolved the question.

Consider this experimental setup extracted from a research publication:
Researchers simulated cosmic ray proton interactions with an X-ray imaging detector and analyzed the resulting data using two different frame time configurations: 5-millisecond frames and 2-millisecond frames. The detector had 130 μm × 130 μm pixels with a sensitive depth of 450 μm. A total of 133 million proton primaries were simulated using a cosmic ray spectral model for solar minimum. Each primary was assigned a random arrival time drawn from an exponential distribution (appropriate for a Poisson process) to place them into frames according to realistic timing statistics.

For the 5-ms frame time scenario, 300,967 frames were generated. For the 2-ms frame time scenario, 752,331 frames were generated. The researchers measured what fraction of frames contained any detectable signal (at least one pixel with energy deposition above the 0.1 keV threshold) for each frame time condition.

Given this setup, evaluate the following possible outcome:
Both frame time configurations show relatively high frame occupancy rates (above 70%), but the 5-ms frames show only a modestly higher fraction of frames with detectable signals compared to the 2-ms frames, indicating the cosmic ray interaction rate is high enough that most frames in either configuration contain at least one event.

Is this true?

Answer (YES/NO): YES